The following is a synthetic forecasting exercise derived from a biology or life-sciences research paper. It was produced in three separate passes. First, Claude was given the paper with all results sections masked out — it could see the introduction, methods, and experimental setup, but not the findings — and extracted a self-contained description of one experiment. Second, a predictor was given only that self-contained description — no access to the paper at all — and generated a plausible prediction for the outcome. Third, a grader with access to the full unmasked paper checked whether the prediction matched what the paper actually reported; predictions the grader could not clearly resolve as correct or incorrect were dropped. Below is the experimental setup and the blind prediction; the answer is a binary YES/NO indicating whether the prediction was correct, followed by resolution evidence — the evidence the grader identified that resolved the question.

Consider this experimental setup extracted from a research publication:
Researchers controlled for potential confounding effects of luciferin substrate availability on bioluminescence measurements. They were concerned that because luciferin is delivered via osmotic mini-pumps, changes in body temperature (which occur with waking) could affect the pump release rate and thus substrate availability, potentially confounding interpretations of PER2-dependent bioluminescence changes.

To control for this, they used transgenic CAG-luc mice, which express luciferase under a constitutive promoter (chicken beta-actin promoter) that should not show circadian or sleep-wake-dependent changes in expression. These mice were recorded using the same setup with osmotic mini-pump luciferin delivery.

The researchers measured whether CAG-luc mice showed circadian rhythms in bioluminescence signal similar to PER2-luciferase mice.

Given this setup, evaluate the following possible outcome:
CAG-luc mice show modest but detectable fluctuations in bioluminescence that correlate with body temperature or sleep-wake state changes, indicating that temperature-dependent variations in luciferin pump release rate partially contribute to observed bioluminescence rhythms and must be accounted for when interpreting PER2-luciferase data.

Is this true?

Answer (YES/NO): NO